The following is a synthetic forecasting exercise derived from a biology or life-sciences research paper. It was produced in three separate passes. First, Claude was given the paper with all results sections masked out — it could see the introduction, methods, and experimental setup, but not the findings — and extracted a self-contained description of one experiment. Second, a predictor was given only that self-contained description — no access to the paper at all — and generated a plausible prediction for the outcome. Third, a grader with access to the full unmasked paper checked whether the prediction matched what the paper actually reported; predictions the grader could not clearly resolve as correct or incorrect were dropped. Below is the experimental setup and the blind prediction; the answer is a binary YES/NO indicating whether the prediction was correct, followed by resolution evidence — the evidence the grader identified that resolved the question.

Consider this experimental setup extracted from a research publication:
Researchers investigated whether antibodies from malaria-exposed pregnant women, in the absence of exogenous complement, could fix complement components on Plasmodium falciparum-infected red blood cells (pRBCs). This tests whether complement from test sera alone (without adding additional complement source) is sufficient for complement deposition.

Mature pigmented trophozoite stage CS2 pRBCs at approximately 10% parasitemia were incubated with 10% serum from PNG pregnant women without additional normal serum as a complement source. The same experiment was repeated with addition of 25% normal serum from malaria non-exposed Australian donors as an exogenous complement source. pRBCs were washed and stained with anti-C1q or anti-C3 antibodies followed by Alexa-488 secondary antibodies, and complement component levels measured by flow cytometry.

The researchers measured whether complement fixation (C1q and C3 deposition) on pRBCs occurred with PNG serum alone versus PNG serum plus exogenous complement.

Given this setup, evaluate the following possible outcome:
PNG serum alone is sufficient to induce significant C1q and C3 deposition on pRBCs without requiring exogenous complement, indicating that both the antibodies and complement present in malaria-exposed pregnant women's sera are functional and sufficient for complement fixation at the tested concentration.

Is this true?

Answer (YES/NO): NO